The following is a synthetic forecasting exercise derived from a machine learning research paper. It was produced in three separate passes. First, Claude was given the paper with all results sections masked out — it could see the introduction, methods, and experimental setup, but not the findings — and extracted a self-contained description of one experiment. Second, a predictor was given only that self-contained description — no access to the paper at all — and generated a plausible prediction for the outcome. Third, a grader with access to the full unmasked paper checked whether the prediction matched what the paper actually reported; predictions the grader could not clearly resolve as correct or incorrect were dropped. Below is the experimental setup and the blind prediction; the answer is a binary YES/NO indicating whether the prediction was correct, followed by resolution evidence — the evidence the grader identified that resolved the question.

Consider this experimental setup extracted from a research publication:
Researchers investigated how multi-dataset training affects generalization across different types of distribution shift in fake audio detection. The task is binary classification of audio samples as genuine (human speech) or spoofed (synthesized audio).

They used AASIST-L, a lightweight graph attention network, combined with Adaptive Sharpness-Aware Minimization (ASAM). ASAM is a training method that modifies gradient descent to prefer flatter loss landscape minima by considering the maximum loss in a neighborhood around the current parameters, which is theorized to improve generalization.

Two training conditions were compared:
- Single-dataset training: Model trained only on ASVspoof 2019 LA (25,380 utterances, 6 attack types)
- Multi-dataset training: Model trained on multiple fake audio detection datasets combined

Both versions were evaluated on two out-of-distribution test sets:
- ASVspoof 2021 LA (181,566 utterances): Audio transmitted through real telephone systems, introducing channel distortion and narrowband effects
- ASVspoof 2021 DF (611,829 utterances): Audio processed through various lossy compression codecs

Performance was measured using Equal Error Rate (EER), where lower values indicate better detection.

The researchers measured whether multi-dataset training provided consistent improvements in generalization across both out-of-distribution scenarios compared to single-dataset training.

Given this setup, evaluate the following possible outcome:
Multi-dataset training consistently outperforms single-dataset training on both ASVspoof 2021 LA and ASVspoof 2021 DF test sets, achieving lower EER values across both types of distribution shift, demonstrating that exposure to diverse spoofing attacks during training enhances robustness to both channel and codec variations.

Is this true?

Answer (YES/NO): NO